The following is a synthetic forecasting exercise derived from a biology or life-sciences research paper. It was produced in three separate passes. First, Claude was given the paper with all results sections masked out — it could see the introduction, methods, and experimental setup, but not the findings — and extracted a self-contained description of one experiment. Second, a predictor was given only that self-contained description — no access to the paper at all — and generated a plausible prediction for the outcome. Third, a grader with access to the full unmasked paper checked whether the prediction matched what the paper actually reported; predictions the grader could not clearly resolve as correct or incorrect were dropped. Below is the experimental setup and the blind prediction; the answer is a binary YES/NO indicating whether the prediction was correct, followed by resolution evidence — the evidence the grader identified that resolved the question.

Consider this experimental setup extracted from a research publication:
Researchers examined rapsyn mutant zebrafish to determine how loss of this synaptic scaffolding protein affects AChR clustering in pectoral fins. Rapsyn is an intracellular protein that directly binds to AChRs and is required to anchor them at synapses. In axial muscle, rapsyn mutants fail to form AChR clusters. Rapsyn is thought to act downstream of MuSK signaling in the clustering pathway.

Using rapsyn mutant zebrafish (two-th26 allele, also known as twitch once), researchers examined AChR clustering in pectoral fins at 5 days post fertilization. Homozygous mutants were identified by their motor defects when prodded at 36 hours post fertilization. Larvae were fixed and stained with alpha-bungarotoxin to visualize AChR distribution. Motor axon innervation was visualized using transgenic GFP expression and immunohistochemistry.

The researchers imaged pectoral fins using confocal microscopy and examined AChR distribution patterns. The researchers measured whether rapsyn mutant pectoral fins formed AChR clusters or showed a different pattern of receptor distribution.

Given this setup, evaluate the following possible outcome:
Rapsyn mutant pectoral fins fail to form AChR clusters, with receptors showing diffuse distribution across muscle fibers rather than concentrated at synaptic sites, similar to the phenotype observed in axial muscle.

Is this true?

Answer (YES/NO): YES